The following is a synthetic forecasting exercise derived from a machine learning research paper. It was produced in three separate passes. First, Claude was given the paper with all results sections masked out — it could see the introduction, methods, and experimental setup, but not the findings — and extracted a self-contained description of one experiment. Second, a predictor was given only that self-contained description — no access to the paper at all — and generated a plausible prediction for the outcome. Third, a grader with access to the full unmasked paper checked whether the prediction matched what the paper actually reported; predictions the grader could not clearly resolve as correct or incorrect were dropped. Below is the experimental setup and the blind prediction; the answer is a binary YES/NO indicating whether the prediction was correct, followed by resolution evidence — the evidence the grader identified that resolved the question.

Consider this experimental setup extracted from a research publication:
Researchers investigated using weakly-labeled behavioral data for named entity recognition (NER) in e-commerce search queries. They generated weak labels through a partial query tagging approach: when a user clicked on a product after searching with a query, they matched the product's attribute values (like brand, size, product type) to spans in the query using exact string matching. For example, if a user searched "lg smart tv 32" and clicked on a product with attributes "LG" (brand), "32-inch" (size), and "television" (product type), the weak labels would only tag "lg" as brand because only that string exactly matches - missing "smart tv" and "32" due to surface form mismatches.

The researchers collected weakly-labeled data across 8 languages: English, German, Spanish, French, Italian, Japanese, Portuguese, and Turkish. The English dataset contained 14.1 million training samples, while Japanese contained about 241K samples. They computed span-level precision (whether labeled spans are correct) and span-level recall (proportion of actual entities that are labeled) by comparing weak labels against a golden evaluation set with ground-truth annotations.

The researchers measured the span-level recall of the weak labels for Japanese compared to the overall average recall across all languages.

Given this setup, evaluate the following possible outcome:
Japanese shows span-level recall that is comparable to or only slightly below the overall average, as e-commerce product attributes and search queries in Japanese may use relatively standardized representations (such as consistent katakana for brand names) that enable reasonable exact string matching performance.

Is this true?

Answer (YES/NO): NO